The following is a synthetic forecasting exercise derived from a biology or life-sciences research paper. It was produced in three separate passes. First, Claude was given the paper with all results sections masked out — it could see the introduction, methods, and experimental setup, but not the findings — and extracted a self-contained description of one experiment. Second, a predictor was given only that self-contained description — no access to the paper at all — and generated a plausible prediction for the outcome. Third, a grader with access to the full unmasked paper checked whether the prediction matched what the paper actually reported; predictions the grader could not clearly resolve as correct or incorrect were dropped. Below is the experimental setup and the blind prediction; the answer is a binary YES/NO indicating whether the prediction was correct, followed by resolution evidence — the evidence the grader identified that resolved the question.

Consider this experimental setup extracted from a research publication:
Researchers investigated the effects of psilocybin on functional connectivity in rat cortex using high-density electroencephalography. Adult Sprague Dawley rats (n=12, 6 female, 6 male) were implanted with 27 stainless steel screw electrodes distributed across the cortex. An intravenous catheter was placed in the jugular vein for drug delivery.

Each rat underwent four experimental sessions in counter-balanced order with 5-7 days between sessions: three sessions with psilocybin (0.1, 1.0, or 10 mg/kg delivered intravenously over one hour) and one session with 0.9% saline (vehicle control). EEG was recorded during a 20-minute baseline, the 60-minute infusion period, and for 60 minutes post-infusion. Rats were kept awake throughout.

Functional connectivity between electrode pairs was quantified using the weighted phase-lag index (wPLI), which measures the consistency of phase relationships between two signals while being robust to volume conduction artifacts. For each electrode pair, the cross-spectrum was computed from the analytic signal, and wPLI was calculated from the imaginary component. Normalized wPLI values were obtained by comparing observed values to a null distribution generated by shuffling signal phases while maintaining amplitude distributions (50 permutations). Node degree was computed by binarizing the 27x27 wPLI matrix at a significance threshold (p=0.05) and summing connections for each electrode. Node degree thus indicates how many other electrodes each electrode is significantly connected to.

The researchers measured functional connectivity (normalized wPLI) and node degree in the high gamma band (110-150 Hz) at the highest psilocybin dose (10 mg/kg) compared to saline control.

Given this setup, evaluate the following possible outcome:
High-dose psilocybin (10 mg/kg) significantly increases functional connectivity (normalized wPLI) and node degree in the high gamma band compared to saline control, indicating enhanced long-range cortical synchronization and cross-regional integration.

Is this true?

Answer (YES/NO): YES